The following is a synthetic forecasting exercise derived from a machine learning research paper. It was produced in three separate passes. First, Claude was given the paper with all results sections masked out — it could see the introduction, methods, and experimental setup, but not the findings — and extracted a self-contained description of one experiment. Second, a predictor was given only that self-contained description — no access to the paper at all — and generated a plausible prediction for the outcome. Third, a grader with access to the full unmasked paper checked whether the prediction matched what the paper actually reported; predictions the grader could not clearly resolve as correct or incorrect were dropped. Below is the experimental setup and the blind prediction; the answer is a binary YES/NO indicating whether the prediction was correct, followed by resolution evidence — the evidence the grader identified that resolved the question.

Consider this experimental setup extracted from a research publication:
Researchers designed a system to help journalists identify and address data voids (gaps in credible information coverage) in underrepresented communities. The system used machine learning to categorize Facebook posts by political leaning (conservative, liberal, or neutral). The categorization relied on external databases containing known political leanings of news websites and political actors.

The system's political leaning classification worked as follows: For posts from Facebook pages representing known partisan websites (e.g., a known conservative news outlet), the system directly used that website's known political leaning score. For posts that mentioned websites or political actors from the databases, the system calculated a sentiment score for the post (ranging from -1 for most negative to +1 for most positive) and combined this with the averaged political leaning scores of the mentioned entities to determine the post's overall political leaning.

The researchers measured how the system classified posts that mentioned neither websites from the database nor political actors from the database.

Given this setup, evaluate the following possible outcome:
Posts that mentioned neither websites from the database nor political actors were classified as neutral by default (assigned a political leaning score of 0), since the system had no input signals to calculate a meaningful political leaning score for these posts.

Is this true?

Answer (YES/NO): YES